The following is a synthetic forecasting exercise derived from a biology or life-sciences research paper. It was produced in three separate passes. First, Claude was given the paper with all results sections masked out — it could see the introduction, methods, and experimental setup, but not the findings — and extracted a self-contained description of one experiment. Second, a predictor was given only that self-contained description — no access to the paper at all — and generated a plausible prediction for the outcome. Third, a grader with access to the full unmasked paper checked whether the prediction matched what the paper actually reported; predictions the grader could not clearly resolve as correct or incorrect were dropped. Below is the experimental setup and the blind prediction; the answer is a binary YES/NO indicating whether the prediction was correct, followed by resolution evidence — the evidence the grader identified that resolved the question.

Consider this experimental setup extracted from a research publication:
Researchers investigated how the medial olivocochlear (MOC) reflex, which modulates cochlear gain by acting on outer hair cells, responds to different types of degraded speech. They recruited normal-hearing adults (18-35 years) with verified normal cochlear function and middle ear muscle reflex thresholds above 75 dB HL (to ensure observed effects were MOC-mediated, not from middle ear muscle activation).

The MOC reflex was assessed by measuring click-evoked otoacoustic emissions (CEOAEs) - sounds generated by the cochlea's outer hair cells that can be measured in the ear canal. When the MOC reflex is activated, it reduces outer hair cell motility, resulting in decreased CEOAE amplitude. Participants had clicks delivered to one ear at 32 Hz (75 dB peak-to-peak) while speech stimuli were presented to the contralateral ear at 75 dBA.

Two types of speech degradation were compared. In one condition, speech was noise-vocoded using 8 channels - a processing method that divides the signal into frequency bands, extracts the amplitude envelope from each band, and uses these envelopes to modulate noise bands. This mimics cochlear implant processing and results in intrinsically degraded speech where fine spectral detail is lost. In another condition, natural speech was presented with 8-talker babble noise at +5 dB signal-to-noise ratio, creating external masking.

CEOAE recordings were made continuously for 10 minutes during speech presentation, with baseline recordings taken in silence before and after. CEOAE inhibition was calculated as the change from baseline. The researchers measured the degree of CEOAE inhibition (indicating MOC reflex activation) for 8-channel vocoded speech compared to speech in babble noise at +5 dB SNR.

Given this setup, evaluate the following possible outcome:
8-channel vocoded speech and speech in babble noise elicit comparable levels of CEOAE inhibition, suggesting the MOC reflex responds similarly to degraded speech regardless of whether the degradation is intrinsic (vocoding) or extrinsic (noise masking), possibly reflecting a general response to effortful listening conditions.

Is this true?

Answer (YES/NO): NO